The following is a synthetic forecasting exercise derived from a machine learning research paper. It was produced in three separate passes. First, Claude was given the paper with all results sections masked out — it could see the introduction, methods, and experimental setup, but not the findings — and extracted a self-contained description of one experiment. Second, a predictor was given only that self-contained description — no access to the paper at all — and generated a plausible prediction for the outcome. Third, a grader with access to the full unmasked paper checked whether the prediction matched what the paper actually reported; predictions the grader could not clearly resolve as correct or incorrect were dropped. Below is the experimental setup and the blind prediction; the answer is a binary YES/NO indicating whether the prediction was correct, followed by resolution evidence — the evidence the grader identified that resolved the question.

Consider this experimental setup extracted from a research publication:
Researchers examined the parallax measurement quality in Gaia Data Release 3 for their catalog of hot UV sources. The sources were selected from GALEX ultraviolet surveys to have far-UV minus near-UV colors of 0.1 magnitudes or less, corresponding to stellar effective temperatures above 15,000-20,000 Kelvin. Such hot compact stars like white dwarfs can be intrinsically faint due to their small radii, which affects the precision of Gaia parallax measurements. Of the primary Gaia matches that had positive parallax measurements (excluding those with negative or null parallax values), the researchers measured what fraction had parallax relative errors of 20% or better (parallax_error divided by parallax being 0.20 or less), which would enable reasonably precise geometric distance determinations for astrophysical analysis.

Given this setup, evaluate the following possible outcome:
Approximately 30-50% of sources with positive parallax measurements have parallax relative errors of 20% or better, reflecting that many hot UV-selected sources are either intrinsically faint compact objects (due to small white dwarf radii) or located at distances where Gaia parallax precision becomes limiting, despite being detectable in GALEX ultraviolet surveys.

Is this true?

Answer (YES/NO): YES